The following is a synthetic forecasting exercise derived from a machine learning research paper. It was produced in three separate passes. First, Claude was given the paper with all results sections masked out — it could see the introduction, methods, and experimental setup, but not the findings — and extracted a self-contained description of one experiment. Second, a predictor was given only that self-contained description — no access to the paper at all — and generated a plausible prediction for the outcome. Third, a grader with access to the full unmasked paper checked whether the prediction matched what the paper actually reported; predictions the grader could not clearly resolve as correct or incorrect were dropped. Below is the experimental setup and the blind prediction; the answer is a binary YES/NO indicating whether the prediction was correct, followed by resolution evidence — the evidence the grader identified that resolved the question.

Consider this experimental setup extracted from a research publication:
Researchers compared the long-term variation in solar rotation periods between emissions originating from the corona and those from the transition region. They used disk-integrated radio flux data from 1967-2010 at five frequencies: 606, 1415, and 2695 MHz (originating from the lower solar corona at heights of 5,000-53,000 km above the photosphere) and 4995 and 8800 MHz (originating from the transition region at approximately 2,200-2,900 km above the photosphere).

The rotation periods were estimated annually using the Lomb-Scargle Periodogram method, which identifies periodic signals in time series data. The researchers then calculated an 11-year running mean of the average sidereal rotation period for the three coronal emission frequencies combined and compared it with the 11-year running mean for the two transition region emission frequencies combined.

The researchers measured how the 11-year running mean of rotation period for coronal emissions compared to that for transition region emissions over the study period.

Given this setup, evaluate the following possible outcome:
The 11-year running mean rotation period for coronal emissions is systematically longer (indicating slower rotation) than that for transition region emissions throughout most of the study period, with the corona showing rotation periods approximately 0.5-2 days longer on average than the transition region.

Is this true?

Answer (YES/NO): NO